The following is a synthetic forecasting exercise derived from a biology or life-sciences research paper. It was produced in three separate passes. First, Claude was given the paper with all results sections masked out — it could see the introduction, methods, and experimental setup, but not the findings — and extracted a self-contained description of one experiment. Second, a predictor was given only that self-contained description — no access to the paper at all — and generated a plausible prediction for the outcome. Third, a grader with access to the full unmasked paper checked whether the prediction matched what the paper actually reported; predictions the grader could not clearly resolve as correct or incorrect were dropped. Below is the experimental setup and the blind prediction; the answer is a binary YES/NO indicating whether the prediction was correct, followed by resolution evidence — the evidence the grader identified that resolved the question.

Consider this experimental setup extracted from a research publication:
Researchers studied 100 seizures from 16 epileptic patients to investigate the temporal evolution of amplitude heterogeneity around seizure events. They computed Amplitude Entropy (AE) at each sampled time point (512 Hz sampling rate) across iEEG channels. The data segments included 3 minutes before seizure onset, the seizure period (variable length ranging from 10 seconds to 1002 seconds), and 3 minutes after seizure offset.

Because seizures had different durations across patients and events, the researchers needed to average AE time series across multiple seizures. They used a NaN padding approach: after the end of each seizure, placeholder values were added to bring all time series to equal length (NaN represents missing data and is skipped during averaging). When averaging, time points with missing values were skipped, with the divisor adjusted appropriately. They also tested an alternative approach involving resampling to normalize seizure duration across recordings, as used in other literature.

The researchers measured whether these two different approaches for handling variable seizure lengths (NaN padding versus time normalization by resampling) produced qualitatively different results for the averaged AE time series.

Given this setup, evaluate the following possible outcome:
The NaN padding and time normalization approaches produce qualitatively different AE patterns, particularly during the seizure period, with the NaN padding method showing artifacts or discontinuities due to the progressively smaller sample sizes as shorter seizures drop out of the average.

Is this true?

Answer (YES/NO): NO